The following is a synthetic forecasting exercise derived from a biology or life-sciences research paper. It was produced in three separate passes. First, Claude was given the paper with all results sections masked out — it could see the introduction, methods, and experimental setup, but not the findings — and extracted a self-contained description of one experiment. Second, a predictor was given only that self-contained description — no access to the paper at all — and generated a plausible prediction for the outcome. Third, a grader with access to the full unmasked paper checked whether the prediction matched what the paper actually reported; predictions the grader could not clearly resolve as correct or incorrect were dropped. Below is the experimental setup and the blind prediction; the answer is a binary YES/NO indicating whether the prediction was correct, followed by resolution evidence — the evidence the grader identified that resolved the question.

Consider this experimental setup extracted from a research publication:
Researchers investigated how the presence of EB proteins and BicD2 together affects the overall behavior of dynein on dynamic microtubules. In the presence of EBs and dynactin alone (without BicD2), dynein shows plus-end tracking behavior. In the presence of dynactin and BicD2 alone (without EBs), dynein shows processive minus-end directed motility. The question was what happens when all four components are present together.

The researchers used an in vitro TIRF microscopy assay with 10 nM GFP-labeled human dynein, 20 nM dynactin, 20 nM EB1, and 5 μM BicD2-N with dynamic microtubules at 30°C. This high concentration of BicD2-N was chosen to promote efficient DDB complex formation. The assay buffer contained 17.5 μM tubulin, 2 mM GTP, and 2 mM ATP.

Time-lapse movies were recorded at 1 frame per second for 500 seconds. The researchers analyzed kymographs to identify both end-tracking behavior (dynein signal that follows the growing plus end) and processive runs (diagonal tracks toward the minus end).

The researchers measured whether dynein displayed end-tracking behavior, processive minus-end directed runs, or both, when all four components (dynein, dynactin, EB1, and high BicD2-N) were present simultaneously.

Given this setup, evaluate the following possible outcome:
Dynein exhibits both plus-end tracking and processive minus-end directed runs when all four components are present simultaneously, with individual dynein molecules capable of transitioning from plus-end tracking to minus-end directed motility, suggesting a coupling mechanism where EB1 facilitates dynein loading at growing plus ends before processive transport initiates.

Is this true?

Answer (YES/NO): NO